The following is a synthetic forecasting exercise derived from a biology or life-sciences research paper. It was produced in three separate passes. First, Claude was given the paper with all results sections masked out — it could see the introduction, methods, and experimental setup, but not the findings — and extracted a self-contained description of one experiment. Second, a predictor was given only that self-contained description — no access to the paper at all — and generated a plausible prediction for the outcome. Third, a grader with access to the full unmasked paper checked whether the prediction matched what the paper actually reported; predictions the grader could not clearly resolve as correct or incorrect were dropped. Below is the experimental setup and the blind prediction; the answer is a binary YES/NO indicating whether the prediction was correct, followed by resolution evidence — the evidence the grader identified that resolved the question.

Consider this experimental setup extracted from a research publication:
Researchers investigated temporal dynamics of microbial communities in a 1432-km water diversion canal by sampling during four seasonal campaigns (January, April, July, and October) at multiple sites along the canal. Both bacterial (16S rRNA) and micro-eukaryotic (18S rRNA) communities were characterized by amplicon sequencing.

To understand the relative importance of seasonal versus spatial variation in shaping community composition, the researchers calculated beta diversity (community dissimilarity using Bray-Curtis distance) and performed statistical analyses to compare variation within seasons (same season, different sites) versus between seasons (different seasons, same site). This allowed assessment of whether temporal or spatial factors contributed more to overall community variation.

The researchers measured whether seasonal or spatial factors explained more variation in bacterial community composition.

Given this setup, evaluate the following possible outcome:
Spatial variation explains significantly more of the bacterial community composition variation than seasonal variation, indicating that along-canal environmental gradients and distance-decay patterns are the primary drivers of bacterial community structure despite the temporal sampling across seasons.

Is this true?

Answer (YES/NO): NO